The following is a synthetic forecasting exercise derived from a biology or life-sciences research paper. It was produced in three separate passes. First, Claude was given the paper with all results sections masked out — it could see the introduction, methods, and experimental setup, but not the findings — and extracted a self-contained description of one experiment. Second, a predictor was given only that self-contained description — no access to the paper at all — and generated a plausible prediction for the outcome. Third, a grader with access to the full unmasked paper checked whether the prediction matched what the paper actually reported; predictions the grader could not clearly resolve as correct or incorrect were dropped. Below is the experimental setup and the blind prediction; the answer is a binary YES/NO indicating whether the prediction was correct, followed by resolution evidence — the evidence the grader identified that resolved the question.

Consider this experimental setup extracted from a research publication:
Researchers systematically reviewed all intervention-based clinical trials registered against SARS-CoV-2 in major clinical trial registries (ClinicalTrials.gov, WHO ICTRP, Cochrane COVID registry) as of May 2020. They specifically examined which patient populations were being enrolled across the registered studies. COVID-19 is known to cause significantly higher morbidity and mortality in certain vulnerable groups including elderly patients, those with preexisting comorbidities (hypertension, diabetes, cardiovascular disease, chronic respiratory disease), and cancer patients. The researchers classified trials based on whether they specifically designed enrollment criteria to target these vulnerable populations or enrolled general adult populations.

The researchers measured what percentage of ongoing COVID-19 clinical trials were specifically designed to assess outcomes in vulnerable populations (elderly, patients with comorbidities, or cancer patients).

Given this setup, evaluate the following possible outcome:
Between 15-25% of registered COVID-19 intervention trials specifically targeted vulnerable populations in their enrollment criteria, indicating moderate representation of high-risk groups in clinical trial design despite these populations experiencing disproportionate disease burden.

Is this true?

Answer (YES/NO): NO